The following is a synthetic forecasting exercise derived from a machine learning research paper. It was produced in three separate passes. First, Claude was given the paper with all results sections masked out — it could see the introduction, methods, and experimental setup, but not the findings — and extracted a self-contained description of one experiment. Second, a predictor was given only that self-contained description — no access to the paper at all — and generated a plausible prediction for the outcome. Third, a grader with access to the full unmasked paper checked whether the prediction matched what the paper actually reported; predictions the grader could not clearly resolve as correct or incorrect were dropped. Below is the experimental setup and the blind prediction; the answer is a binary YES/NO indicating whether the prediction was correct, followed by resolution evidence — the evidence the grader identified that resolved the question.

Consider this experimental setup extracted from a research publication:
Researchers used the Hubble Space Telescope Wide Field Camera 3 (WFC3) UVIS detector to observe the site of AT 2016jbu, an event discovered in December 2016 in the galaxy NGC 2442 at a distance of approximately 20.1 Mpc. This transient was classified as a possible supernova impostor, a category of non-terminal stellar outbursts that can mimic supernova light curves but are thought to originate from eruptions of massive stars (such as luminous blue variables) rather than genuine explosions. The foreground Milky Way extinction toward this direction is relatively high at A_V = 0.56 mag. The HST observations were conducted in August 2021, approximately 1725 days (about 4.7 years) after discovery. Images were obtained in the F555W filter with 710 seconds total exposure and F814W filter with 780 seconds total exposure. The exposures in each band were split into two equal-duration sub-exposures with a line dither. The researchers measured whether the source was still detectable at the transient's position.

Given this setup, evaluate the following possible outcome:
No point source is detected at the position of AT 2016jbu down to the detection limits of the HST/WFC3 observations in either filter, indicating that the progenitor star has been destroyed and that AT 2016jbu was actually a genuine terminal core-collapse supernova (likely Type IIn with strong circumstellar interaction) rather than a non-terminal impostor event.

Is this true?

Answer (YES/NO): NO